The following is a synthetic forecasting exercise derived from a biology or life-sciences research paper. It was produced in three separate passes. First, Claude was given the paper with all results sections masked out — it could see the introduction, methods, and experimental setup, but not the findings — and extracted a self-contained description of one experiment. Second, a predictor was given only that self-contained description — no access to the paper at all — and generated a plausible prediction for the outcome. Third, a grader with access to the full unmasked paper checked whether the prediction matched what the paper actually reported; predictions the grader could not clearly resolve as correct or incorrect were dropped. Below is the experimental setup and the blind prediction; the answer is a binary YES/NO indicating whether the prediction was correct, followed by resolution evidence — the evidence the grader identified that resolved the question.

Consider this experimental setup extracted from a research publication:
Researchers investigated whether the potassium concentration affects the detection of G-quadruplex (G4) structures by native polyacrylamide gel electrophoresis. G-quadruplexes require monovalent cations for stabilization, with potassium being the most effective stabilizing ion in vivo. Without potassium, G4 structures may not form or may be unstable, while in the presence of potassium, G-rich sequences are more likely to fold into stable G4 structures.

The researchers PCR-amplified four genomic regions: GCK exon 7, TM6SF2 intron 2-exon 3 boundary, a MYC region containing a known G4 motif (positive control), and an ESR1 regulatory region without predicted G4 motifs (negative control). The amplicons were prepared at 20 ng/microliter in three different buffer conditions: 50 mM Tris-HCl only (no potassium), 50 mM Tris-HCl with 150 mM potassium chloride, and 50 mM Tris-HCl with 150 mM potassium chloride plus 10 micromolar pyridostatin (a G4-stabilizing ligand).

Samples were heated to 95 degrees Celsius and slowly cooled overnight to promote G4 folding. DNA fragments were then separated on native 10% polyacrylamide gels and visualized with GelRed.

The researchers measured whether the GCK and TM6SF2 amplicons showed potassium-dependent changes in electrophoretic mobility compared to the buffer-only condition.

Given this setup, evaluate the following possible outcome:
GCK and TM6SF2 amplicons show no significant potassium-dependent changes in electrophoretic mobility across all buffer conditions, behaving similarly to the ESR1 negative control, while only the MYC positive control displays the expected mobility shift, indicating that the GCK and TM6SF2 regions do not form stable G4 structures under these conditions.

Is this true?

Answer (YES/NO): NO